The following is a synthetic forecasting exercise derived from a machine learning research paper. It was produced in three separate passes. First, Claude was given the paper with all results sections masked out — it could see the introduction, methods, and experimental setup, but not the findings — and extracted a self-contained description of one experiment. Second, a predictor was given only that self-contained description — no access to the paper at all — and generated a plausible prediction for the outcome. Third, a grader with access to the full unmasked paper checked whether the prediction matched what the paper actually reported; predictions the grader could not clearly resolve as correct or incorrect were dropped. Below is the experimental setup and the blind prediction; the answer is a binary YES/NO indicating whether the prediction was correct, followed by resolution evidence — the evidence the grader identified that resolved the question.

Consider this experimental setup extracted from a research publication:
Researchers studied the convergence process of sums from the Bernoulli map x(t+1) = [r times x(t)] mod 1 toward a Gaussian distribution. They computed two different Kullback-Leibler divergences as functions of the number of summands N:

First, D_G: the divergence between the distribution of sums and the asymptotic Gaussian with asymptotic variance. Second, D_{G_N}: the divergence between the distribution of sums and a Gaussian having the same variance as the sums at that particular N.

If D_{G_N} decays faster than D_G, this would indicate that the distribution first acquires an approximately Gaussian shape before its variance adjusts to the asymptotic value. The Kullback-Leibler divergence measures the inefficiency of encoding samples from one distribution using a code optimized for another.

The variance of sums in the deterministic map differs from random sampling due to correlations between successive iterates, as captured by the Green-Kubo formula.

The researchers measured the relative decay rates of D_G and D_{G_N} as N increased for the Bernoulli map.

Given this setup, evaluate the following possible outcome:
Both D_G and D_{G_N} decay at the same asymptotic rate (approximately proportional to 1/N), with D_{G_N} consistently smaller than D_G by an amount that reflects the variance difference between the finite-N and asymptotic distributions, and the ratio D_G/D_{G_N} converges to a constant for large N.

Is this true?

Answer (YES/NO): NO